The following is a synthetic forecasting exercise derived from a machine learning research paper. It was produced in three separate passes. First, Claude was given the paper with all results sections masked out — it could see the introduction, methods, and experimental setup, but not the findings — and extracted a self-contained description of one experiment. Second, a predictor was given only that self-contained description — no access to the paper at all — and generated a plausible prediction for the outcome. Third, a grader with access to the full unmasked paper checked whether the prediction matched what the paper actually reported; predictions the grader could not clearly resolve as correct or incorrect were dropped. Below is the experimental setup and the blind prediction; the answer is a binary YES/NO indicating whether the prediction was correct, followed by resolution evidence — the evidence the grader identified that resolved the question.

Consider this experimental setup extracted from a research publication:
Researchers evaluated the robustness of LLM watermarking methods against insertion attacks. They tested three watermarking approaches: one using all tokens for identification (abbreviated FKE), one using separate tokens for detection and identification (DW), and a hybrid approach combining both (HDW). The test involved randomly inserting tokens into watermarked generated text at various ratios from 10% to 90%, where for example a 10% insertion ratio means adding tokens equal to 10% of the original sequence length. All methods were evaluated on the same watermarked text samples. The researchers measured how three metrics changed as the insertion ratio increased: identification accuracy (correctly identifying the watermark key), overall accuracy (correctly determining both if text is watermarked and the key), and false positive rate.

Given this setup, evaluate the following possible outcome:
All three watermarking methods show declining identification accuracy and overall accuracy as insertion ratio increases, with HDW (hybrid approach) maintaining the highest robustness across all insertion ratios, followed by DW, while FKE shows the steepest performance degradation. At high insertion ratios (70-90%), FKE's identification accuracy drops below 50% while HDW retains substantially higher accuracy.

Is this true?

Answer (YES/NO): NO